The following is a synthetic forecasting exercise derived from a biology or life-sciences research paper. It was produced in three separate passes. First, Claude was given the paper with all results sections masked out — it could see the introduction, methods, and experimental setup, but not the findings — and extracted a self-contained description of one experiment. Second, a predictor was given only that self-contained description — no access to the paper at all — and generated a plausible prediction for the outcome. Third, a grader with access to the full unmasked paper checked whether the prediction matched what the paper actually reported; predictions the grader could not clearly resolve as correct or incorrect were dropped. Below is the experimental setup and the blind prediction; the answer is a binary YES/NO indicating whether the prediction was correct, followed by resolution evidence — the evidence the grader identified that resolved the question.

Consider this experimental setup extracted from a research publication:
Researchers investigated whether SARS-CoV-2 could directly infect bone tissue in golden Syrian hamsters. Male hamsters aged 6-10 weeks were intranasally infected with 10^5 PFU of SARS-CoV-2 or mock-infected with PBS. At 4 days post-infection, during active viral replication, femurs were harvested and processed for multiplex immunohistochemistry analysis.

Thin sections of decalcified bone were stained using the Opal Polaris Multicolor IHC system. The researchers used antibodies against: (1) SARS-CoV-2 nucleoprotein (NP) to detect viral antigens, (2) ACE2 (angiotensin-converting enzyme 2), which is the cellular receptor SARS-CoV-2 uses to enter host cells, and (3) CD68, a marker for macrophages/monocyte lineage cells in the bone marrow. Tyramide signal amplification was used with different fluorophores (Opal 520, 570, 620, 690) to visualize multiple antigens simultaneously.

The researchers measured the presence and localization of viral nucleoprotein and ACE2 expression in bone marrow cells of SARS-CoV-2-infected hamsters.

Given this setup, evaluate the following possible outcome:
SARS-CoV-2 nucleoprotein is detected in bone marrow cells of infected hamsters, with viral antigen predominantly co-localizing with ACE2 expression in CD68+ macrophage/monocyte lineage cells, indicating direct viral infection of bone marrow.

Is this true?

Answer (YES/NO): NO